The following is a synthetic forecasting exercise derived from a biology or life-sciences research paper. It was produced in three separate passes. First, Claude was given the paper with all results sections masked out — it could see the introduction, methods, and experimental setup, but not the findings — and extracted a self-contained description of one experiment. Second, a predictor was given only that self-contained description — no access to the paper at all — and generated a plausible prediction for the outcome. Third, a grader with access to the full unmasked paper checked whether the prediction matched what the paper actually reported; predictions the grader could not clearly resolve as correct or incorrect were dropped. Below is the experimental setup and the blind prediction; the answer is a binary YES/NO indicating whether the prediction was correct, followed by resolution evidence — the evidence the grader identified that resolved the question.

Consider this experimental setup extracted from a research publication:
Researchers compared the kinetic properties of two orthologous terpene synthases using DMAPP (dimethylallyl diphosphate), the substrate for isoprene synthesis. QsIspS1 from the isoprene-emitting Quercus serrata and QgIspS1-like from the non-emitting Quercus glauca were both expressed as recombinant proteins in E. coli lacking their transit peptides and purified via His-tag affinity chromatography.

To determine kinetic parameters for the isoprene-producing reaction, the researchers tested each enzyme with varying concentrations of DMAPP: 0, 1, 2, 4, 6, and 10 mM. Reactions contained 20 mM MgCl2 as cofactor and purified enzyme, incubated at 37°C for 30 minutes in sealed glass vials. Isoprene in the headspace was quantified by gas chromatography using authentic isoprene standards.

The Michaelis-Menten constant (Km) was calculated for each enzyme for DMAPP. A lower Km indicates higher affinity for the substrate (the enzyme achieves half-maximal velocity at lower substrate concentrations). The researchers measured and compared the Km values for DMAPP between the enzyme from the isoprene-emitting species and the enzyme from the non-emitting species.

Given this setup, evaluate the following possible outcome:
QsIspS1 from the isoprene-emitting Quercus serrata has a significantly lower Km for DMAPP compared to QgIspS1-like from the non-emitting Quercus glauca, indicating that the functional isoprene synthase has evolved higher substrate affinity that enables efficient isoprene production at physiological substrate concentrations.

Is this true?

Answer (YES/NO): NO